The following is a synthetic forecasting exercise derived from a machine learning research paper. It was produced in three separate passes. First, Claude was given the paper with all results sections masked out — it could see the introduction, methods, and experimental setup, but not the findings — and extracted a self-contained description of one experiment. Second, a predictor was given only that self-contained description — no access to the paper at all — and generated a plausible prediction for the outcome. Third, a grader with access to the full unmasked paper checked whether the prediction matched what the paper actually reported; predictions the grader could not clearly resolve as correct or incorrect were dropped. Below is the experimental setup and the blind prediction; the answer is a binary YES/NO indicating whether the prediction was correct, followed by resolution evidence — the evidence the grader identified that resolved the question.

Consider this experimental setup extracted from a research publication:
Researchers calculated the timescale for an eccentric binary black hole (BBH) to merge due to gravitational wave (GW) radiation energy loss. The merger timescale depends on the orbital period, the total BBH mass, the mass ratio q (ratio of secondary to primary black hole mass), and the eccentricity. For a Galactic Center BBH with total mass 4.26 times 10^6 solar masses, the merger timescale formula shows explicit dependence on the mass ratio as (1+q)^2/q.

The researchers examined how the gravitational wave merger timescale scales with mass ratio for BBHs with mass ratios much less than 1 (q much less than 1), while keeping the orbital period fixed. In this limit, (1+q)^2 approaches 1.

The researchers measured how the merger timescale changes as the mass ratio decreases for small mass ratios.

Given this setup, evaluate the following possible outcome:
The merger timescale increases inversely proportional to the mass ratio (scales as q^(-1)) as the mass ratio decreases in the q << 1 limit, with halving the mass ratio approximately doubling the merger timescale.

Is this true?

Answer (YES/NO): YES